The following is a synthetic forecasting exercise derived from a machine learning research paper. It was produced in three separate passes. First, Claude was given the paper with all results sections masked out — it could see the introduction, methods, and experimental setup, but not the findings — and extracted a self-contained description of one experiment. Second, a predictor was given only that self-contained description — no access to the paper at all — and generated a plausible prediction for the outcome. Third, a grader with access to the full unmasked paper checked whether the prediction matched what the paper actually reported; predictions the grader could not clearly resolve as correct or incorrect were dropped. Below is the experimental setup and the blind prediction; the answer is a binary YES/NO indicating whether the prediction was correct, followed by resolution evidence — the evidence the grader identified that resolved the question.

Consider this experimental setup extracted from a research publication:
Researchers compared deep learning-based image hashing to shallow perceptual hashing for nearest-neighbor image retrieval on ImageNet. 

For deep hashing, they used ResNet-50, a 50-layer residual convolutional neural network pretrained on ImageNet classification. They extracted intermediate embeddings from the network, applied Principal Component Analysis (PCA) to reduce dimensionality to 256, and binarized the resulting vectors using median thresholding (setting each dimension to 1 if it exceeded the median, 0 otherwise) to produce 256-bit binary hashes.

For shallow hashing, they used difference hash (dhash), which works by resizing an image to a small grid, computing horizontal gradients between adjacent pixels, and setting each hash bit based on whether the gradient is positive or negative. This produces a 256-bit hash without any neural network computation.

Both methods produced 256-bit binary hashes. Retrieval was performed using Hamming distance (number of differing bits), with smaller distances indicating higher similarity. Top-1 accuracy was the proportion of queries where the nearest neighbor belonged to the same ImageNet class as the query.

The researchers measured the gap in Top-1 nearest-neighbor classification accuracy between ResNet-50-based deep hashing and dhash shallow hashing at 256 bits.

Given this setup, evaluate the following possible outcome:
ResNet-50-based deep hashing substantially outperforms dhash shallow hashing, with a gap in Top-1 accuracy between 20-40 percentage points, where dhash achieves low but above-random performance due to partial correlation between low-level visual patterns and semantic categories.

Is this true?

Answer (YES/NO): YES